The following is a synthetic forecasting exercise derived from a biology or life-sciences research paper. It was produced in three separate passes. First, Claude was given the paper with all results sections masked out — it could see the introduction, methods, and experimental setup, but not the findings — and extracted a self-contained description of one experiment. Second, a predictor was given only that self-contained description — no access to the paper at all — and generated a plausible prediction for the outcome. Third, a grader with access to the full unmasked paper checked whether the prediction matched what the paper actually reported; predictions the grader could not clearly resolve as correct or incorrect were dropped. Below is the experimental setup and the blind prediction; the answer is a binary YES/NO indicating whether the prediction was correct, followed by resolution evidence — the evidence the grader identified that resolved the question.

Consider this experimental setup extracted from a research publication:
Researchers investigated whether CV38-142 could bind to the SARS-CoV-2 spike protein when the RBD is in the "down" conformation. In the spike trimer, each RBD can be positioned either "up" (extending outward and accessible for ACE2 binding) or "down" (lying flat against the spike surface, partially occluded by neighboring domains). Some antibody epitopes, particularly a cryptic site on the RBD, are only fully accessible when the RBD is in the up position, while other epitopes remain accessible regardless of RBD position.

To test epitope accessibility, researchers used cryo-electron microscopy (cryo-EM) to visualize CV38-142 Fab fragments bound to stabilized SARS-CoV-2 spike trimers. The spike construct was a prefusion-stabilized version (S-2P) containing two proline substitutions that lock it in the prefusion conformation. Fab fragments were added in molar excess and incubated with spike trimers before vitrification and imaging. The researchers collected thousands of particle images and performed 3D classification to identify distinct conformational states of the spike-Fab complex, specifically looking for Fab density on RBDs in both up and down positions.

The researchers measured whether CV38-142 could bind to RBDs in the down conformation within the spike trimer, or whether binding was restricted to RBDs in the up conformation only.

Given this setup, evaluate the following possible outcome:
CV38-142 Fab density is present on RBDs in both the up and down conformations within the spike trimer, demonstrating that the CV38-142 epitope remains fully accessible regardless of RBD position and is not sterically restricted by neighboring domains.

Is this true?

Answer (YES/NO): YES